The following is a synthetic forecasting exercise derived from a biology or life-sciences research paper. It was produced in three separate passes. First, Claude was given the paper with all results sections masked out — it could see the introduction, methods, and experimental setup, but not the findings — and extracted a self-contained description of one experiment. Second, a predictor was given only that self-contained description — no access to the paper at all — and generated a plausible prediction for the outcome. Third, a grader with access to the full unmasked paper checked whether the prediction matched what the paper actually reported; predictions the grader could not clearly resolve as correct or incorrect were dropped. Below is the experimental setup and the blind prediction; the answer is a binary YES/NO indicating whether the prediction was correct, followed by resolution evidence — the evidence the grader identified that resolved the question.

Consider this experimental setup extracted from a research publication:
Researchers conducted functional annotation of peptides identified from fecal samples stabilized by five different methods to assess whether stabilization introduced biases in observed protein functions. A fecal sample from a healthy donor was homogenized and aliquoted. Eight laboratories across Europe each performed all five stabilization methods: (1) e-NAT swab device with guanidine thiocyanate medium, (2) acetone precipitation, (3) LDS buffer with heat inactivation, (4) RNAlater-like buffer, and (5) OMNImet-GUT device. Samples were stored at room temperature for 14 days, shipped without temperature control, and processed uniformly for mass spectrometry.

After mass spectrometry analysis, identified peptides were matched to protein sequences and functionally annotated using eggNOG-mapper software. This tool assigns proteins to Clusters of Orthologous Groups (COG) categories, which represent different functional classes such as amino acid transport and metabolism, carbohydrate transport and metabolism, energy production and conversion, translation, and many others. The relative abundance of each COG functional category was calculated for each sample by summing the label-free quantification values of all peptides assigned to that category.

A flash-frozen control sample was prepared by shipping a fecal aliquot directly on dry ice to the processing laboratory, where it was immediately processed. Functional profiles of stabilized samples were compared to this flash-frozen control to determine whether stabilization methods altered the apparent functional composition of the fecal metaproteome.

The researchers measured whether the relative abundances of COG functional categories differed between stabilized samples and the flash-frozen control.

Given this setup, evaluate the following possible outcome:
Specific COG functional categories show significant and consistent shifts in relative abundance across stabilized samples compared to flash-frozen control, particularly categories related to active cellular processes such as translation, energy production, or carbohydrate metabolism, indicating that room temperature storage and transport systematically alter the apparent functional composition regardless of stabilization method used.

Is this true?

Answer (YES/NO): NO